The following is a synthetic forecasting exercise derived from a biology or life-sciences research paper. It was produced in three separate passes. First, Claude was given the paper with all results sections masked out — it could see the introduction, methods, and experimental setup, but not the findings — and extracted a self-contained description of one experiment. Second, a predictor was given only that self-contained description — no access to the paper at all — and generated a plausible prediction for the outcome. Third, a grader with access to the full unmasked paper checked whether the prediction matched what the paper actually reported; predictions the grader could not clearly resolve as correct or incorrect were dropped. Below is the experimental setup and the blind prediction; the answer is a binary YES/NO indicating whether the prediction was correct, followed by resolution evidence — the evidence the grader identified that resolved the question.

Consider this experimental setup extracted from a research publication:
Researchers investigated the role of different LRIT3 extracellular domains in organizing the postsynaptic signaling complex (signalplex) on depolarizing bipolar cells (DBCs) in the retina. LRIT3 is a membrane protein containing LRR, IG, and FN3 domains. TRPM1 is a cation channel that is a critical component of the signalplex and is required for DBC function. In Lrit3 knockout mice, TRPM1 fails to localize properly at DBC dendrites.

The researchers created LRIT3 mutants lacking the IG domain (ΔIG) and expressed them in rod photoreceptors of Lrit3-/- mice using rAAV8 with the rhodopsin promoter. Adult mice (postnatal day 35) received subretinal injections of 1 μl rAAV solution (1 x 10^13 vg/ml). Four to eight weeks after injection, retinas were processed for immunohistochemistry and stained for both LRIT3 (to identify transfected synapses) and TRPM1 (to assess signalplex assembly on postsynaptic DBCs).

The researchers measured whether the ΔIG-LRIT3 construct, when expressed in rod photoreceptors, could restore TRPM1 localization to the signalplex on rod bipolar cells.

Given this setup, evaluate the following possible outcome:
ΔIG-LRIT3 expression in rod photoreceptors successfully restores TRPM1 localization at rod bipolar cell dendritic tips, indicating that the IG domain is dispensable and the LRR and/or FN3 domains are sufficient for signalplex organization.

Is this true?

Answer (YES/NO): NO